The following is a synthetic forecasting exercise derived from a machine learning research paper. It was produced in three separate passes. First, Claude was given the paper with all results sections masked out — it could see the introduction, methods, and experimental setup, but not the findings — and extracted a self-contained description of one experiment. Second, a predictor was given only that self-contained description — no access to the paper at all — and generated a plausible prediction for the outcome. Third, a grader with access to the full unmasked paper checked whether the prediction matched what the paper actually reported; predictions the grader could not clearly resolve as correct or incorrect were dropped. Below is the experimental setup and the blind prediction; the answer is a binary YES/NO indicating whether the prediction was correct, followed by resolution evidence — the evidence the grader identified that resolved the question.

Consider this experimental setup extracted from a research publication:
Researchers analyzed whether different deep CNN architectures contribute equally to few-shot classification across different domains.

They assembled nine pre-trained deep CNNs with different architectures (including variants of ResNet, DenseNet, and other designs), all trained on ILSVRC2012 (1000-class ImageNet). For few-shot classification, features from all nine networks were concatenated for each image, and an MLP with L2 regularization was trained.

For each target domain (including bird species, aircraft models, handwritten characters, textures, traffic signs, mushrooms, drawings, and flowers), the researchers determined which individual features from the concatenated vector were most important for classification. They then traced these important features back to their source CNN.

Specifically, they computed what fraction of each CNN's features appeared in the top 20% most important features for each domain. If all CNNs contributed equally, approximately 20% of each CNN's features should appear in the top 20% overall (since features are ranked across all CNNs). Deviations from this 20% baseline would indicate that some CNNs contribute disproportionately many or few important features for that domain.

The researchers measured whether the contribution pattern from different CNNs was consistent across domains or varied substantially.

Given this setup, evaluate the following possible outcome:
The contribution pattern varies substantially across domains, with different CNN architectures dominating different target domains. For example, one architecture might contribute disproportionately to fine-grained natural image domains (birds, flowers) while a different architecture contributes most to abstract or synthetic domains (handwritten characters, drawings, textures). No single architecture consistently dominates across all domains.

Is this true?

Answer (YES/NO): YES